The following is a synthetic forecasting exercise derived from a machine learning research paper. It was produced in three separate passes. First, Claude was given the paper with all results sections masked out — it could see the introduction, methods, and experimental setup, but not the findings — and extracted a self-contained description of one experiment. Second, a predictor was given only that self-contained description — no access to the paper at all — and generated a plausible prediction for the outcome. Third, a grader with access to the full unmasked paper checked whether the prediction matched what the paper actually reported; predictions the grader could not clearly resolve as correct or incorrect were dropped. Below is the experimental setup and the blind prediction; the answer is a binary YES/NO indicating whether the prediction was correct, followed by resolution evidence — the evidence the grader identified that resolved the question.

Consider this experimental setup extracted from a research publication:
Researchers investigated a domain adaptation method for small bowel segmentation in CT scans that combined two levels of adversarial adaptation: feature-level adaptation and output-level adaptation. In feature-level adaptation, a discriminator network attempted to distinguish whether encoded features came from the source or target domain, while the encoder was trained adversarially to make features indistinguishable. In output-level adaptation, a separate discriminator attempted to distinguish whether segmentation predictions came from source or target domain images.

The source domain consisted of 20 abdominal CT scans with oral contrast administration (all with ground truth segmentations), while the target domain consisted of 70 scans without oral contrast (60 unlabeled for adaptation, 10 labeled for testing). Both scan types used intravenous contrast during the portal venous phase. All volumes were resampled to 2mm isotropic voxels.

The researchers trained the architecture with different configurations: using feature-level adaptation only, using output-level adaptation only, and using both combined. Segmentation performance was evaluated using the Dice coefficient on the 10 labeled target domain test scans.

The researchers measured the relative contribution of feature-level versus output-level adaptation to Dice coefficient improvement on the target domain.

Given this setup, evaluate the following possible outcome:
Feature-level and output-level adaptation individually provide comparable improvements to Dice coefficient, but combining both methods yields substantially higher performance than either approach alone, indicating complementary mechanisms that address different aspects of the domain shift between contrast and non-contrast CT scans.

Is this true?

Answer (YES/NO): NO